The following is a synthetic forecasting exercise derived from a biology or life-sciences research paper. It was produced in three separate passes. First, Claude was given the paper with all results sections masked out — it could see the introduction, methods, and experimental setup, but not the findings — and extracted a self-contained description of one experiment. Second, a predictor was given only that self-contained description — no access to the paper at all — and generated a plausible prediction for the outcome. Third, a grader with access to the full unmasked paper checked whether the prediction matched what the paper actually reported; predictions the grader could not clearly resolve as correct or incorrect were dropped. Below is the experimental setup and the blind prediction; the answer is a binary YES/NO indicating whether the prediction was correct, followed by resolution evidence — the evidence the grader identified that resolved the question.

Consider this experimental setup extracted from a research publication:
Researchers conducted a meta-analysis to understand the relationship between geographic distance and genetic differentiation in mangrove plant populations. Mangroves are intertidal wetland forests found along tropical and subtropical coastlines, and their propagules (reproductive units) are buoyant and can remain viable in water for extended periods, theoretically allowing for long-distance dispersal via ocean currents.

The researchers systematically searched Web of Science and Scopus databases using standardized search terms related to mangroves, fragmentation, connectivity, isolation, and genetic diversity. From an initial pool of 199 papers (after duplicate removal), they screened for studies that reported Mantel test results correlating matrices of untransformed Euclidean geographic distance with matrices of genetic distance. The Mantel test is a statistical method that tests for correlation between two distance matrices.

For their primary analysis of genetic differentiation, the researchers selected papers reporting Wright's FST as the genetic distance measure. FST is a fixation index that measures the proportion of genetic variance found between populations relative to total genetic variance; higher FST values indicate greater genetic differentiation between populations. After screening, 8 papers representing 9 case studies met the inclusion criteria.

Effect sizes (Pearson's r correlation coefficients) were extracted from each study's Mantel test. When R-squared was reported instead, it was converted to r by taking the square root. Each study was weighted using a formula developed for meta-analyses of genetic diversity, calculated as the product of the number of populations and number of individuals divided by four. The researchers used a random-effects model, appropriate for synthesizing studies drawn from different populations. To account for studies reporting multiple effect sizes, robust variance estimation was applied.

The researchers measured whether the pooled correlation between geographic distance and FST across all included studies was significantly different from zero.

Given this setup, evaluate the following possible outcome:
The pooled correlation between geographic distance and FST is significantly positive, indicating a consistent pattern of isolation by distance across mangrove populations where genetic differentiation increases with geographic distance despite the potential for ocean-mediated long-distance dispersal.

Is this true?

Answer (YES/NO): YES